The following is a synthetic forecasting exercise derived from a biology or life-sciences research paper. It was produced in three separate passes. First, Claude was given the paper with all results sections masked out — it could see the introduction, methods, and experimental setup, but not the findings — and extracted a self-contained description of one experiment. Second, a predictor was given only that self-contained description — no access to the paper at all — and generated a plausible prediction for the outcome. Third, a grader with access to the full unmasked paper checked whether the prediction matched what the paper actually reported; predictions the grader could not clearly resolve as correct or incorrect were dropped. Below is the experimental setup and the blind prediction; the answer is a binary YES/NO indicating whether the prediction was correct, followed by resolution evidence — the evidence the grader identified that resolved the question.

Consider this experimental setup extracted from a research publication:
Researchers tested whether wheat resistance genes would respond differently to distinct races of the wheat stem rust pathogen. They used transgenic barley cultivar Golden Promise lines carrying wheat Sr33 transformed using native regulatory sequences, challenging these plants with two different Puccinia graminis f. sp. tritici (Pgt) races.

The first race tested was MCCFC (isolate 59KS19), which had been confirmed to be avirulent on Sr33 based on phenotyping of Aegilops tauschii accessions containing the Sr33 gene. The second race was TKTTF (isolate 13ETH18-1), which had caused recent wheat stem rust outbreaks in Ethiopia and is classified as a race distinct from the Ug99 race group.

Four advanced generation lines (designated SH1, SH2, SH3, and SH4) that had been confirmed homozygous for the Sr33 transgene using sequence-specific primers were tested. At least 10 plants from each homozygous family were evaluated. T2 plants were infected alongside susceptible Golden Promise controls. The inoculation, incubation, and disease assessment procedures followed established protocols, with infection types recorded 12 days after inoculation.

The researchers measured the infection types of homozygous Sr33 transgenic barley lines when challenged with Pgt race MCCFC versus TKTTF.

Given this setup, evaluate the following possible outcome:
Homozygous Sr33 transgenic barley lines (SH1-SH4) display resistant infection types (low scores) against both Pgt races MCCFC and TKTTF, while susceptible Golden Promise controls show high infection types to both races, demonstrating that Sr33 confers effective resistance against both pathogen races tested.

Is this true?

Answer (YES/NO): YES